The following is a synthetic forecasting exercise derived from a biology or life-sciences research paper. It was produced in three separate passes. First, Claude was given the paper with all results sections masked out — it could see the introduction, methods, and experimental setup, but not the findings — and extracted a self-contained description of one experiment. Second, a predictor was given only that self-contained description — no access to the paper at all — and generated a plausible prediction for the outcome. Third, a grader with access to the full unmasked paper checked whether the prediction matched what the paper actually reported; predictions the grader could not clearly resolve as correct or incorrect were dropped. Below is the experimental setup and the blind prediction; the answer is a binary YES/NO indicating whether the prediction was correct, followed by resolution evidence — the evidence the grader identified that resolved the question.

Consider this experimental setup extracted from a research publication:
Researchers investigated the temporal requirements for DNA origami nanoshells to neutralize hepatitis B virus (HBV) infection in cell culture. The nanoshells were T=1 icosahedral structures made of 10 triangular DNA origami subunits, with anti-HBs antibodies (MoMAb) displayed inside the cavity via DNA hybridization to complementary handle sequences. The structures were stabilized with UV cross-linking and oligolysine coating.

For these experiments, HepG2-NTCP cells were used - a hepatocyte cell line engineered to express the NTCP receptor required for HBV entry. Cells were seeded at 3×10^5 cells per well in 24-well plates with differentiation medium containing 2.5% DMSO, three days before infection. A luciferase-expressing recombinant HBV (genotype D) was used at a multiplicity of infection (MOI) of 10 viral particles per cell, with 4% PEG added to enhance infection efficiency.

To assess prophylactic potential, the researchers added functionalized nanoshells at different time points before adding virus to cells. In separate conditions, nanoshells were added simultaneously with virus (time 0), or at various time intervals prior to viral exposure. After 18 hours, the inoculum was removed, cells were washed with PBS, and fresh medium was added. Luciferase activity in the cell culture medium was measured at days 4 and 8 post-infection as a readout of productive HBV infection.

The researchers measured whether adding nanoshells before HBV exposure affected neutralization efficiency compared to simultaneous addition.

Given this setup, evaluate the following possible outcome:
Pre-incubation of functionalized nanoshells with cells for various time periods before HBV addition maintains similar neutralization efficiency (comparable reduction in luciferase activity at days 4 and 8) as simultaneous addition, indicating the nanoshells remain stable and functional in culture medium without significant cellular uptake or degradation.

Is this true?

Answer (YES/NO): NO